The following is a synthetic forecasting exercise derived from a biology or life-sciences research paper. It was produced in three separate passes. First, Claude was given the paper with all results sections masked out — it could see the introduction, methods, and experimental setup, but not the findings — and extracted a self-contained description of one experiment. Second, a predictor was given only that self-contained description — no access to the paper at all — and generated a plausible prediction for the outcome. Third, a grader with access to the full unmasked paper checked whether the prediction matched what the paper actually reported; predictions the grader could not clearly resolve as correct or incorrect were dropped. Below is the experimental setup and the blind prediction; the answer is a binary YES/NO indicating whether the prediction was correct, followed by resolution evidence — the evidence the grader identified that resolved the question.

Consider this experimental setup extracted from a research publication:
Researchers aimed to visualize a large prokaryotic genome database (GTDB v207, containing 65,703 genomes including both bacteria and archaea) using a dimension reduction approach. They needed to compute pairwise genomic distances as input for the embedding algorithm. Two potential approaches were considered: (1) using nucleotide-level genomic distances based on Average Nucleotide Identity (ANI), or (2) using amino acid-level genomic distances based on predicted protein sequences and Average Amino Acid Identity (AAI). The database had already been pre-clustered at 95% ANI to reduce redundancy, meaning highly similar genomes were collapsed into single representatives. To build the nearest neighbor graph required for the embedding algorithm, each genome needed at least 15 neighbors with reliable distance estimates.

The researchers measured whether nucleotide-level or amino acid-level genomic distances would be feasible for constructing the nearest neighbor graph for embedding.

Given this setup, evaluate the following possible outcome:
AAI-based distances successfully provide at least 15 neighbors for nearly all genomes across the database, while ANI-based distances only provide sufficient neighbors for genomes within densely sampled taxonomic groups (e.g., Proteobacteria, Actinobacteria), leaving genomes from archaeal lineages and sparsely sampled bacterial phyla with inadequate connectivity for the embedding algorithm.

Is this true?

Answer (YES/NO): NO